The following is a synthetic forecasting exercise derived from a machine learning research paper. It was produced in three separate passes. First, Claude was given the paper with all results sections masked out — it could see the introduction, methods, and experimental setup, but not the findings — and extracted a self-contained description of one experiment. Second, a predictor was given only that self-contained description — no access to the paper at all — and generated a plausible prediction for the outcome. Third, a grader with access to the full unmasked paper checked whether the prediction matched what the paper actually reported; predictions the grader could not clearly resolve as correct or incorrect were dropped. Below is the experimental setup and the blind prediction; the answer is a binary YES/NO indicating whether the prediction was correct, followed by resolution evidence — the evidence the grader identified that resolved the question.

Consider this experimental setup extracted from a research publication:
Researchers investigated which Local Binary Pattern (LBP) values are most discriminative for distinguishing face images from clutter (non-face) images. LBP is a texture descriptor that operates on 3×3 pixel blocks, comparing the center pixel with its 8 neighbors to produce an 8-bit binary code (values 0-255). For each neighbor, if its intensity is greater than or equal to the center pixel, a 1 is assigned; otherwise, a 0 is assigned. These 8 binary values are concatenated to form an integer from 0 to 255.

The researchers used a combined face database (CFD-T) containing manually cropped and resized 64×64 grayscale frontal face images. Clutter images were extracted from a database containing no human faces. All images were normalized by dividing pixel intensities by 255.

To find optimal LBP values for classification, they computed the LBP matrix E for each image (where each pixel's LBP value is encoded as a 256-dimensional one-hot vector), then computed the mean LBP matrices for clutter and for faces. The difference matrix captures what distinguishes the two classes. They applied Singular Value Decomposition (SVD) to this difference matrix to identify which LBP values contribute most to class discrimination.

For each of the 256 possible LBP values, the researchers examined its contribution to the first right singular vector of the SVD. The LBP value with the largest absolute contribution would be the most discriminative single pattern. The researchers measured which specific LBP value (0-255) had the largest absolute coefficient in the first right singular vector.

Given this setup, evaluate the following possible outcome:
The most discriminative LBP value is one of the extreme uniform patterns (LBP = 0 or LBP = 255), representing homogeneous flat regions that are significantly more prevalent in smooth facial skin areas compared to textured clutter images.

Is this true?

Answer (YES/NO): NO